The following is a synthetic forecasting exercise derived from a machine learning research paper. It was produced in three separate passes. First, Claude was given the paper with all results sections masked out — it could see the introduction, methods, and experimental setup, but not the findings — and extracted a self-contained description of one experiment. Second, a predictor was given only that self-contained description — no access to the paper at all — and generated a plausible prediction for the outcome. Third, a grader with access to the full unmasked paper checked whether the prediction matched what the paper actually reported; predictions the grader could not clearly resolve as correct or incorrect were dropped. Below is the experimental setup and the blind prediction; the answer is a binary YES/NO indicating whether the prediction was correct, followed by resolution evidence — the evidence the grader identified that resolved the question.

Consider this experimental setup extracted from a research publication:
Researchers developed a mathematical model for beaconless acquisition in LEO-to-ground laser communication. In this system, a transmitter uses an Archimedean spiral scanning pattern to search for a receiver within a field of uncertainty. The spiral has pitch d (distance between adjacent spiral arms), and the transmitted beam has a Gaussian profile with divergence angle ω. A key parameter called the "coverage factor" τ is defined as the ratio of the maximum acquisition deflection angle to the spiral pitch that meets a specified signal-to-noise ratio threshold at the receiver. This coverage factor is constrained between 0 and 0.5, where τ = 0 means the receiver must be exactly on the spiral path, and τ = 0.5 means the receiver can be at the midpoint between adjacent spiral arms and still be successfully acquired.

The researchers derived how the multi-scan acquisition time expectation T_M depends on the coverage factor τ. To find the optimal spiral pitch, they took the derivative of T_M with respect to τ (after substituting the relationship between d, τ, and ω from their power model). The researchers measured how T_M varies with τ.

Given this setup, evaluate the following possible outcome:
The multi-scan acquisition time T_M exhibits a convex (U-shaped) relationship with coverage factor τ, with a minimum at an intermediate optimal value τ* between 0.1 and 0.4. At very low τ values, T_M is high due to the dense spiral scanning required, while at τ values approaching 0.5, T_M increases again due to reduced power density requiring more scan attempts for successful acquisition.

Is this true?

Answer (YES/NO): NO